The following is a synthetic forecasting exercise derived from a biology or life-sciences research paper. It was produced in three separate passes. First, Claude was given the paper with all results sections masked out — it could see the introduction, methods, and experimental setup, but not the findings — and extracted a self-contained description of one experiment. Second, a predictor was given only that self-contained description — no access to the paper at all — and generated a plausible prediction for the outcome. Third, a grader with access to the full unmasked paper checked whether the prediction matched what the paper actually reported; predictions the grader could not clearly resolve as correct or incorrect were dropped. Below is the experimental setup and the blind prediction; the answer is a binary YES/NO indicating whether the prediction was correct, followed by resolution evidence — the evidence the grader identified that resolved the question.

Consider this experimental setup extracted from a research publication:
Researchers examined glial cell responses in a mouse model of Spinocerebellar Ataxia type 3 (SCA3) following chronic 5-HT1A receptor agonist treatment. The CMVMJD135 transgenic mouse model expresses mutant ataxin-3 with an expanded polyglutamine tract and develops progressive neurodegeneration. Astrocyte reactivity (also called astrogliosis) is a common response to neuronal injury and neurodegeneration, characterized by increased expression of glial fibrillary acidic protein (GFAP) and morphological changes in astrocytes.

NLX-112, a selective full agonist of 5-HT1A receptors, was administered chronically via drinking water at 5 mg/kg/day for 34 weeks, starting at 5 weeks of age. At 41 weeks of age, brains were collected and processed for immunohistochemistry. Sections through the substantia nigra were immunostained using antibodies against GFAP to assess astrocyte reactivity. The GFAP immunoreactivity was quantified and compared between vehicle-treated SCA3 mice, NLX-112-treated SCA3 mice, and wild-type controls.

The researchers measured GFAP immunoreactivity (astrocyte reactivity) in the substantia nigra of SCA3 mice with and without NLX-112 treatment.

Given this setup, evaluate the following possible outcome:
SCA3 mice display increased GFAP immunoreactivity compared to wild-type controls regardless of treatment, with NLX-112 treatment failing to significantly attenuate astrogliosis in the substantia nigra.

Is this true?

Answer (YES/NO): NO